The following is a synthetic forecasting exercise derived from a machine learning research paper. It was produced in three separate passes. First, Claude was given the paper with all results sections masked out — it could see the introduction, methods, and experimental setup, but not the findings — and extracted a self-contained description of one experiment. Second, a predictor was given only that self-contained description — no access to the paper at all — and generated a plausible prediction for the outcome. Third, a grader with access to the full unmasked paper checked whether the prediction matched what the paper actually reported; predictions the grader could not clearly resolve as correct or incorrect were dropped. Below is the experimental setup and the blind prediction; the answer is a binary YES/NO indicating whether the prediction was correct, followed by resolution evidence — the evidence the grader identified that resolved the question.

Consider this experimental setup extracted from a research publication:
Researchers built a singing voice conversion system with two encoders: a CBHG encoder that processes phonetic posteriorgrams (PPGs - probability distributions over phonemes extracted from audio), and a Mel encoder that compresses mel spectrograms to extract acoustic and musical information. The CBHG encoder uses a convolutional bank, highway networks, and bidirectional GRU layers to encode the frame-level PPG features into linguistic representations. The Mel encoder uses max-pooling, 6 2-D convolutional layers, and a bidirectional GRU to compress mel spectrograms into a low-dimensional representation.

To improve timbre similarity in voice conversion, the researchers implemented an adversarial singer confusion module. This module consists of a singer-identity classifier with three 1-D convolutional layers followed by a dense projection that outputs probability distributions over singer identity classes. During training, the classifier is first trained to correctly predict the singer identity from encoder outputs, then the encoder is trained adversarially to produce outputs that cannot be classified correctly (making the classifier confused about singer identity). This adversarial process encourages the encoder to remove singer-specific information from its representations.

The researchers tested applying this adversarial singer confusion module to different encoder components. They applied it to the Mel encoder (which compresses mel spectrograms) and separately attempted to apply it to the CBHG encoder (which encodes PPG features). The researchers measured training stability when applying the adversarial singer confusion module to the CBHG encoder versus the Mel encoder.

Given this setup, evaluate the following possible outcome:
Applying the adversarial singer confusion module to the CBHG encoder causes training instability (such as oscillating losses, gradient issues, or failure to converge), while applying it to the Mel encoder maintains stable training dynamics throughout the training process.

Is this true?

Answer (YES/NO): YES